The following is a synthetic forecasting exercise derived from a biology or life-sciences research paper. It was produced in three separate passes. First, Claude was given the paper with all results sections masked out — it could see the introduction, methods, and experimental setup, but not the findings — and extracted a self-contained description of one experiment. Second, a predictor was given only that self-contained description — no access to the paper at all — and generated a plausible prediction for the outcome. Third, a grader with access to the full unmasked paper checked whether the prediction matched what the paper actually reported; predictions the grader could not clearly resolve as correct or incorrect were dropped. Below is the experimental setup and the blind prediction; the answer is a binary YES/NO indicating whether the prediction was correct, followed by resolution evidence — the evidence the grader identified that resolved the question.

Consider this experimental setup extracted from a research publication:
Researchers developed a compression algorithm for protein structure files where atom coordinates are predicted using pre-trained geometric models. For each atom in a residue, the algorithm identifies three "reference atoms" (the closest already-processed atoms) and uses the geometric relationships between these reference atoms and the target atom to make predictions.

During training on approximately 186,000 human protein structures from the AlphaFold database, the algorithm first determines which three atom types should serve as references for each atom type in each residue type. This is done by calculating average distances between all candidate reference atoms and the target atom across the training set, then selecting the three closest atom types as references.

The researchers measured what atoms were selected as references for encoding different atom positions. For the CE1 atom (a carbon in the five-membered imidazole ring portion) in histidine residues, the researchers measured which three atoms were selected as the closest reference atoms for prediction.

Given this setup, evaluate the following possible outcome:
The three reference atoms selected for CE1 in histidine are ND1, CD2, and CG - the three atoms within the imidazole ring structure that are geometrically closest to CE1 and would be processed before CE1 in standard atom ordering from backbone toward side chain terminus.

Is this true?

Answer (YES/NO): YES